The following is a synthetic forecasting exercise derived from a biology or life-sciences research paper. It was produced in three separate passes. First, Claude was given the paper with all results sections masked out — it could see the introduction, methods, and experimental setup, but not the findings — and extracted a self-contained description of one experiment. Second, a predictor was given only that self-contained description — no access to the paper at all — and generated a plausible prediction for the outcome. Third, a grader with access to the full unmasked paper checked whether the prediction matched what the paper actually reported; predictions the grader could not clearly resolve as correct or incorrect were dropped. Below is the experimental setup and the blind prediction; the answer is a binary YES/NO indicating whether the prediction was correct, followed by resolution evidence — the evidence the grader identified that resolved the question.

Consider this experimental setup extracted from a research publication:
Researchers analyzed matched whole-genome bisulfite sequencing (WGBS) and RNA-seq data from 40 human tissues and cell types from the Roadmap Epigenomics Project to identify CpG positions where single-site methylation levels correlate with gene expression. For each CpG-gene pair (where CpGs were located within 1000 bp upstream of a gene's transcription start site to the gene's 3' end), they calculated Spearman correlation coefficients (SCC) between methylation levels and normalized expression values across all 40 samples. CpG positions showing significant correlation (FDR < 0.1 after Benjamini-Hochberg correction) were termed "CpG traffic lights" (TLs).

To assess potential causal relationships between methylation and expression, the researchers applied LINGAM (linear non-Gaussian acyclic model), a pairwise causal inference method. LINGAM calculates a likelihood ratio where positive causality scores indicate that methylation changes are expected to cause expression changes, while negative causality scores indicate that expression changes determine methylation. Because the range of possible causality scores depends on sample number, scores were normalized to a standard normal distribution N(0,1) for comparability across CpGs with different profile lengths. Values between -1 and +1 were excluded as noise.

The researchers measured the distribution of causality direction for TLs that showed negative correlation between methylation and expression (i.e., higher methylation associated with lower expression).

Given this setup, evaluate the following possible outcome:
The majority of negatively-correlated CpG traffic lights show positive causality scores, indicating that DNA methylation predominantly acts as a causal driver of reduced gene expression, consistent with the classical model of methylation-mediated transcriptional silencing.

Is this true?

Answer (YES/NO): NO